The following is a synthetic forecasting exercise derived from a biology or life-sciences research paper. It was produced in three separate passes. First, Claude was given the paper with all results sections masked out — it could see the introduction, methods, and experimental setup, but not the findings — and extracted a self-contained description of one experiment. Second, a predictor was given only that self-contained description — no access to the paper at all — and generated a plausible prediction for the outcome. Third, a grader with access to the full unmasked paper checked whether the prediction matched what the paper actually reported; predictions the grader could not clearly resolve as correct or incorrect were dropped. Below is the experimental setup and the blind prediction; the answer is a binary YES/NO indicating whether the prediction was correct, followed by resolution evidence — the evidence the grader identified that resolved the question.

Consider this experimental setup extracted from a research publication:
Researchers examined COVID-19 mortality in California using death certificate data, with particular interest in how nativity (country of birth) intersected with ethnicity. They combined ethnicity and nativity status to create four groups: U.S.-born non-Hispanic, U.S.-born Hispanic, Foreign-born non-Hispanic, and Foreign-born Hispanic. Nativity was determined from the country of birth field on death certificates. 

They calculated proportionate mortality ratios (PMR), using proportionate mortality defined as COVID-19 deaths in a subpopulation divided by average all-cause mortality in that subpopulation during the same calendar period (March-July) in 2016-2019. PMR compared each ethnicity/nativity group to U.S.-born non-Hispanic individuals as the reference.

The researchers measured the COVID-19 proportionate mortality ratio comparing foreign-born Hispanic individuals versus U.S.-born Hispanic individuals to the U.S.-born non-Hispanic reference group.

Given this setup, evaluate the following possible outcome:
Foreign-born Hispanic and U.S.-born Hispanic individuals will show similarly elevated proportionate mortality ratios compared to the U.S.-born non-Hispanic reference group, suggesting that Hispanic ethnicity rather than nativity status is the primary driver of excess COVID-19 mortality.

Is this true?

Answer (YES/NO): NO